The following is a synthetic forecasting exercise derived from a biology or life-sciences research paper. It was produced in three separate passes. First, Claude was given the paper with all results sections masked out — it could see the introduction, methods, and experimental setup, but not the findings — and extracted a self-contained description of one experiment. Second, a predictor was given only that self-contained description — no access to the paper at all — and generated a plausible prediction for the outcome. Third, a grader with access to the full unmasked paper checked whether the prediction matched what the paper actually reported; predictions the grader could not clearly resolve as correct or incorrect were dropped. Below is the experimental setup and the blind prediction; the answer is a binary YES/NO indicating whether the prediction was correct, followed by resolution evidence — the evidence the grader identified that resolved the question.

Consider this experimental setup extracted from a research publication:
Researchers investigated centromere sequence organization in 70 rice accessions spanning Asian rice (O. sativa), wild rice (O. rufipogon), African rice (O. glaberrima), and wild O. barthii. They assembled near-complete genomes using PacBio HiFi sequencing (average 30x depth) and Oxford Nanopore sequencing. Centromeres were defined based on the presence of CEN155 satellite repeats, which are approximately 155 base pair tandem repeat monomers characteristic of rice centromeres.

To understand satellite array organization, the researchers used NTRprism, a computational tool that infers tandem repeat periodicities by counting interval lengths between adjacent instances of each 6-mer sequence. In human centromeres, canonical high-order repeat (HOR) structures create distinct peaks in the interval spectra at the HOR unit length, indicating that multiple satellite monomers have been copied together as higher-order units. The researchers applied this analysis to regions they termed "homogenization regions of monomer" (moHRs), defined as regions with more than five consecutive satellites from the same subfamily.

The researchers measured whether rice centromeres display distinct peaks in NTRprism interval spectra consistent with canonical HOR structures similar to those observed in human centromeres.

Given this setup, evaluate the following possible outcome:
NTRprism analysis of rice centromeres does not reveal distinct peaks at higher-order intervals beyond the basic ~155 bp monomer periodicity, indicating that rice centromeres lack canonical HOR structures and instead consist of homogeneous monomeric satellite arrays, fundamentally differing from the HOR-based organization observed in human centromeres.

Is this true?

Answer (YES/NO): NO